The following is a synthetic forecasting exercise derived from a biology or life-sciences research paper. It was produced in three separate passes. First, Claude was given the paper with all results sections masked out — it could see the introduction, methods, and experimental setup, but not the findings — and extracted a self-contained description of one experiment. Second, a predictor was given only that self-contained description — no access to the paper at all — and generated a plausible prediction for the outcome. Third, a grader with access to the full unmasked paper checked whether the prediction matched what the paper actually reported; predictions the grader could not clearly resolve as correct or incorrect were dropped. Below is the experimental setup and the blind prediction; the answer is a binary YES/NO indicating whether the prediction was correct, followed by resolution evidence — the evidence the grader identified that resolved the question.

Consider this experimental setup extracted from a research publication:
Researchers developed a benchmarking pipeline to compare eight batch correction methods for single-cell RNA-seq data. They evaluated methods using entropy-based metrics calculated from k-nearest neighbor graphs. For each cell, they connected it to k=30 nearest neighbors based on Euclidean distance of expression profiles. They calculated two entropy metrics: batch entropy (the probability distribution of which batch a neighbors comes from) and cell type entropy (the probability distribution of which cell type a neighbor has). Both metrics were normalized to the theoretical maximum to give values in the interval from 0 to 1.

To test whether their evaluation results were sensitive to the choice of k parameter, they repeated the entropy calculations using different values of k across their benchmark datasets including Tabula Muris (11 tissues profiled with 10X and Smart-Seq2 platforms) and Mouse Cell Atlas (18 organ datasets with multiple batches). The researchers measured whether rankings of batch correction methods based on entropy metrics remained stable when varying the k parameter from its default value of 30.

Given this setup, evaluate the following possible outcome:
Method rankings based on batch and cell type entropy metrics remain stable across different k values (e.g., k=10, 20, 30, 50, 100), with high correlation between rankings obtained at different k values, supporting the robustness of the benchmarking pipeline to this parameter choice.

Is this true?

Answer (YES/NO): YES